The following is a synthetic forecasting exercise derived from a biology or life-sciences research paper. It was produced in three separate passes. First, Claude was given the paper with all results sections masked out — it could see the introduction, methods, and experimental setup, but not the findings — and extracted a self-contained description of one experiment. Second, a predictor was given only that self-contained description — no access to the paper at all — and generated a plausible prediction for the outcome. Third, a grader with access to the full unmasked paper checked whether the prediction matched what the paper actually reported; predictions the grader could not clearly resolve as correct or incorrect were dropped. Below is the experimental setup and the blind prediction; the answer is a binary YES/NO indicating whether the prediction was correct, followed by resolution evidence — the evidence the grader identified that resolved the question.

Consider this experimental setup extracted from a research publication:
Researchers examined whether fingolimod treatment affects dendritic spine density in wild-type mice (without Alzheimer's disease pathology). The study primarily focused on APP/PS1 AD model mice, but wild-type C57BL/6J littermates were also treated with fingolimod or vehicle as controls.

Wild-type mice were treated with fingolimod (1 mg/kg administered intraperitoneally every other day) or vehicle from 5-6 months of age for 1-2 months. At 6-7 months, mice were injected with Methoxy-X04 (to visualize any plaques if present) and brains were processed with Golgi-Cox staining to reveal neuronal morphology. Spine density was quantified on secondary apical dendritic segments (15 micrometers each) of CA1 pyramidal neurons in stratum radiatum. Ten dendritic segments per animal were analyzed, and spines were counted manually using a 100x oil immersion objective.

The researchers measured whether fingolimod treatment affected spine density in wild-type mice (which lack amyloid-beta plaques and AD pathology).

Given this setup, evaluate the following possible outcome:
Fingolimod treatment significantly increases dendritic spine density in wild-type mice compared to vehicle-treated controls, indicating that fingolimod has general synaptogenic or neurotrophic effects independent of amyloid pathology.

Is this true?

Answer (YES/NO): NO